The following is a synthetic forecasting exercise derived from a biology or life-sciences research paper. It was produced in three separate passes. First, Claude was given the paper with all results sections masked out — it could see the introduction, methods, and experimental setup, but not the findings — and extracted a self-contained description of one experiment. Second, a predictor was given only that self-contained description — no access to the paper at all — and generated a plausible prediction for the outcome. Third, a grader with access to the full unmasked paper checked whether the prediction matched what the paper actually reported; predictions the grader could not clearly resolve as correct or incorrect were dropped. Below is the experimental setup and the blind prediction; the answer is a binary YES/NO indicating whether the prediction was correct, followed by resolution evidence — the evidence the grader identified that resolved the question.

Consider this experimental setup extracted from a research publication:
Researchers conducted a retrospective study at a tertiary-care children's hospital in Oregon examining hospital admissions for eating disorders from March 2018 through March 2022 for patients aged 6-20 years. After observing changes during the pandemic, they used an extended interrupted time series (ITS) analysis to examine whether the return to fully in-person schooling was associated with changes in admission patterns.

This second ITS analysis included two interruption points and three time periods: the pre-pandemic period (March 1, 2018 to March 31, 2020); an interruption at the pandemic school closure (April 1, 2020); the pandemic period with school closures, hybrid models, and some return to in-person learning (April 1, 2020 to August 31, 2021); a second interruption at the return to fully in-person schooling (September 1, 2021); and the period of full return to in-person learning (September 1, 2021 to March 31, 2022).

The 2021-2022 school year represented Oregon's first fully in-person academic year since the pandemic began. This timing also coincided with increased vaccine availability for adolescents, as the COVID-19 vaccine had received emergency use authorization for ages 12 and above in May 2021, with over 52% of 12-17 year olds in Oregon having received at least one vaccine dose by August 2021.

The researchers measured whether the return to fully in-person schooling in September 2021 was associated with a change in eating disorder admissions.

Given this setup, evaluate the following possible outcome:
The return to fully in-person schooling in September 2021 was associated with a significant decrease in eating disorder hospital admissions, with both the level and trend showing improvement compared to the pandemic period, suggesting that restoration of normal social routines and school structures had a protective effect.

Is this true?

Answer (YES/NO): NO